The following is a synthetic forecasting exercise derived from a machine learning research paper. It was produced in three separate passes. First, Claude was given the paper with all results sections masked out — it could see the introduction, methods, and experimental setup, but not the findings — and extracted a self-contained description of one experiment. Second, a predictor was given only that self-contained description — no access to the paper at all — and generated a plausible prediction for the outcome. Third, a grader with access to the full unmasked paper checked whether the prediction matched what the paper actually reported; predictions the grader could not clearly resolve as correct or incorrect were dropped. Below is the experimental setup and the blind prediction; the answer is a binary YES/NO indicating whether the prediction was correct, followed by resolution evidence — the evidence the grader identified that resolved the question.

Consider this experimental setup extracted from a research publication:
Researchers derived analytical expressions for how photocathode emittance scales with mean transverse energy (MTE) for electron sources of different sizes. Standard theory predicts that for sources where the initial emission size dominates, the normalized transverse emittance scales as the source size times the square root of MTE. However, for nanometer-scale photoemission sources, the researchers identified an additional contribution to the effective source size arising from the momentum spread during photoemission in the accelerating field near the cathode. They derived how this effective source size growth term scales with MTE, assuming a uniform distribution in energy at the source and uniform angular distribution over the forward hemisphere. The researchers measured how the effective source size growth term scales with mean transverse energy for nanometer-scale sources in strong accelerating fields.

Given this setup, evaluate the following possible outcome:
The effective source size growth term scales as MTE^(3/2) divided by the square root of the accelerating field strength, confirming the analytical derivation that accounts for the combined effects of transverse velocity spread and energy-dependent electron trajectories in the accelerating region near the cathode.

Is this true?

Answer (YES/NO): NO